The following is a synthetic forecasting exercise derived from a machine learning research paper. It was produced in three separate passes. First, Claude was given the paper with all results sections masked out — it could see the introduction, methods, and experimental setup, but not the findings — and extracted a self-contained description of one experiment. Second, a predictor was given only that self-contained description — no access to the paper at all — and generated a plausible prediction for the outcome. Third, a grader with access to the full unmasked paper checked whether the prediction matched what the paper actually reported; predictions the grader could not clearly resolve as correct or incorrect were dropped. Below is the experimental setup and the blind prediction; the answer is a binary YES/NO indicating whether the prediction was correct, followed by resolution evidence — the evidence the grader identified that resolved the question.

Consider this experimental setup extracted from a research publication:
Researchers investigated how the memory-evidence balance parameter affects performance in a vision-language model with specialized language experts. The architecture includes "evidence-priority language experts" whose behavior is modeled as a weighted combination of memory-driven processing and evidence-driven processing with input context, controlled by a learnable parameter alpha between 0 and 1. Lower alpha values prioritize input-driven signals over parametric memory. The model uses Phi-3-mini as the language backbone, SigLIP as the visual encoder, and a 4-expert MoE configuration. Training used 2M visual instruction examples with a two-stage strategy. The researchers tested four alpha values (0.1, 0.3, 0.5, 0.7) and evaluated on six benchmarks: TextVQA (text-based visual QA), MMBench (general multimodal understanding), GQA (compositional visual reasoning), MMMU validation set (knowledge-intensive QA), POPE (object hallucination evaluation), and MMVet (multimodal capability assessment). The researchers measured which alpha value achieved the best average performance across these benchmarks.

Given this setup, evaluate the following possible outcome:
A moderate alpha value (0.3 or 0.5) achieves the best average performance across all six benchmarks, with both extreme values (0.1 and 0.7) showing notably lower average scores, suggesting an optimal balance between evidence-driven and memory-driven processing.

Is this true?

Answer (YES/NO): YES